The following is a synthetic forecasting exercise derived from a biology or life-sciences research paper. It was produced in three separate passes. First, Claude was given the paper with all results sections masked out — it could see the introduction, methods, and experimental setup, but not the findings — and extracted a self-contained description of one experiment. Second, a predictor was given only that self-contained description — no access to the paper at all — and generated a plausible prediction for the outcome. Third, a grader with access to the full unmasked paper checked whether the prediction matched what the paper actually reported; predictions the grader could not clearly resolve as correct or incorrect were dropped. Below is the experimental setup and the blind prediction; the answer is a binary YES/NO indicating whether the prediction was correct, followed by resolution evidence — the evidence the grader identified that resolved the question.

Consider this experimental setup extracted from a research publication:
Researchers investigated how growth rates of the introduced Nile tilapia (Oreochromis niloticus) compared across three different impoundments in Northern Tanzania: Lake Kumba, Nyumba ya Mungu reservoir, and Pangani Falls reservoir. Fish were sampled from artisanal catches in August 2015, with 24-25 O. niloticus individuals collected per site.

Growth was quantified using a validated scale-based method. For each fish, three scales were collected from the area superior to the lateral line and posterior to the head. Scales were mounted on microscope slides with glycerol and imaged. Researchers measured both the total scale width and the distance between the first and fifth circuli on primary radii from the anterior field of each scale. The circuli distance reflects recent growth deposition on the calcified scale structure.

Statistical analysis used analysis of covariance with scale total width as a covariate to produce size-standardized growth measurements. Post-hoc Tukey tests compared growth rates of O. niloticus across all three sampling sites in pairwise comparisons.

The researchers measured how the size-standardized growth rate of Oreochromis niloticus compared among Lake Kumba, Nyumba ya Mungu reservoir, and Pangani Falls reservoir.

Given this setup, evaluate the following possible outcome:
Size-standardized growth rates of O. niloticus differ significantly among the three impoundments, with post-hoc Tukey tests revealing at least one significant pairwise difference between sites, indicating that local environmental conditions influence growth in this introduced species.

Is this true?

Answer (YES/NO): YES